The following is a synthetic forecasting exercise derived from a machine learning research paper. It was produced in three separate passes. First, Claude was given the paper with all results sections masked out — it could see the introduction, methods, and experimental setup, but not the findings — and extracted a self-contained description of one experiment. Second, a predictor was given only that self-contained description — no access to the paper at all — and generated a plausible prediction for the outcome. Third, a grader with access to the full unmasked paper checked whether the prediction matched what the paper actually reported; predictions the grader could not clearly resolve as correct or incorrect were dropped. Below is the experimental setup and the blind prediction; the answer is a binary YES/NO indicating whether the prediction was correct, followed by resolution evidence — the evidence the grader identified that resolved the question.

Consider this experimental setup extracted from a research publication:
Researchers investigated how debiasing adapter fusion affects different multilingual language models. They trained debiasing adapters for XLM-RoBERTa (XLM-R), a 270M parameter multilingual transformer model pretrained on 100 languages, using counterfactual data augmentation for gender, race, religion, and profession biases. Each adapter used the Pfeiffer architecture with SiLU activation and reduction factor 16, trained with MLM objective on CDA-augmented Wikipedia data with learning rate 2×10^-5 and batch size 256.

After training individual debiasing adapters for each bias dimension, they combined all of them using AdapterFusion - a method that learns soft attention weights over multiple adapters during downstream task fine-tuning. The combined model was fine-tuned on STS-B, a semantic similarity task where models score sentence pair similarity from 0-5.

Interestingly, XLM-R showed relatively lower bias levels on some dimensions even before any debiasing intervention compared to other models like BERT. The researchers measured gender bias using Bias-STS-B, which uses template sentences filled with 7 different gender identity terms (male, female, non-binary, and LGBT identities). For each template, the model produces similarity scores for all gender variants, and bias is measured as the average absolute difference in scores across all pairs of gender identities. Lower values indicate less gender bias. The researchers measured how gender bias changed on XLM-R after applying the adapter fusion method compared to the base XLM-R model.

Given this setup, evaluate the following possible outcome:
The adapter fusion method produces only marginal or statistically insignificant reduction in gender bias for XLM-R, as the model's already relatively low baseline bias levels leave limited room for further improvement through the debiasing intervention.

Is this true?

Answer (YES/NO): NO